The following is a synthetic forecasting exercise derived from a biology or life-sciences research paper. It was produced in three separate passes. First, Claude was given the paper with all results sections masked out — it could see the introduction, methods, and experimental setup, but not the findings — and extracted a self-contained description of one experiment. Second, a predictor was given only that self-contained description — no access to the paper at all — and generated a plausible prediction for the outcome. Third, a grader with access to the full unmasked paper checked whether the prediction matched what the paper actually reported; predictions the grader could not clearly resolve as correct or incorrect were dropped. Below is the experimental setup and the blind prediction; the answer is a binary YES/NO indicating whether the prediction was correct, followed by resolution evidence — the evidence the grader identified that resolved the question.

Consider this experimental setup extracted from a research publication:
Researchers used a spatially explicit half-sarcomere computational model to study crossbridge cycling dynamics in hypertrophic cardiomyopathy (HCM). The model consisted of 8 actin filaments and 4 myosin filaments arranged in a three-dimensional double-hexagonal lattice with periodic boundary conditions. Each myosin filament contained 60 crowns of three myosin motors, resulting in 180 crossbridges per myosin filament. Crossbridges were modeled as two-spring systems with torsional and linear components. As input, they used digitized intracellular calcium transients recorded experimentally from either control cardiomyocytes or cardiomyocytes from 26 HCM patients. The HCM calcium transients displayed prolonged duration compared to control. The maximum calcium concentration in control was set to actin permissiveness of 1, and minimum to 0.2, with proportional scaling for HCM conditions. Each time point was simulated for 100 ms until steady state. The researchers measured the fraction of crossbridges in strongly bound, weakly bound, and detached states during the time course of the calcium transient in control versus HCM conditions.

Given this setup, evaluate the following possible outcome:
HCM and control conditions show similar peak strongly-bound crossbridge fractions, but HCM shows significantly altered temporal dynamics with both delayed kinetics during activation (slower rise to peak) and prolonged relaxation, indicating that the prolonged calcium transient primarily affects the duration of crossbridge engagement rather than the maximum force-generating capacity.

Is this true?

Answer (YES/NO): NO